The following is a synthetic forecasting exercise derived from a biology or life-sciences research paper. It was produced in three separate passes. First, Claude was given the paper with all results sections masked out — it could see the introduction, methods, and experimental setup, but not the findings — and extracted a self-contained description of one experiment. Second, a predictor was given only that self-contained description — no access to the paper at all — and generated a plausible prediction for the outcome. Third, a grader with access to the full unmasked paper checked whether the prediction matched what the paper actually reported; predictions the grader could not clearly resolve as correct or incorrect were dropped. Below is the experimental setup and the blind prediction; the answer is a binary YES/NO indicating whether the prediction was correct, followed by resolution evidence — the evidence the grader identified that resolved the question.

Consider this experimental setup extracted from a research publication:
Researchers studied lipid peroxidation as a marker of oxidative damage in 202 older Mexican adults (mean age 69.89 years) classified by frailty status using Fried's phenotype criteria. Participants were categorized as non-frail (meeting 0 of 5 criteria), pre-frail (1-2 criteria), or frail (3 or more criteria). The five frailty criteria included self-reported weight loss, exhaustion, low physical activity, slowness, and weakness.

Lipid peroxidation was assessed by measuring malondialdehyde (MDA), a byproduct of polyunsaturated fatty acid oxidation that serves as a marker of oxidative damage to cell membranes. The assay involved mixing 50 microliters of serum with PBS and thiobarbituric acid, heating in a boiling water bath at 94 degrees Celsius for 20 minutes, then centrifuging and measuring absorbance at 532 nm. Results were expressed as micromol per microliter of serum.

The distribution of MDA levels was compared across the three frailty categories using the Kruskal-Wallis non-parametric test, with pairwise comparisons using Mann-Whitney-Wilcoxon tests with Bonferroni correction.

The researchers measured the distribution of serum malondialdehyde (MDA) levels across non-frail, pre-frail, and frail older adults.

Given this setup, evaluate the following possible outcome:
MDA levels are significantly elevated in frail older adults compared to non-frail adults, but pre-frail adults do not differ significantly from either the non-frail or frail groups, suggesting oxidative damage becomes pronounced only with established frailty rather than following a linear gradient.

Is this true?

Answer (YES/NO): NO